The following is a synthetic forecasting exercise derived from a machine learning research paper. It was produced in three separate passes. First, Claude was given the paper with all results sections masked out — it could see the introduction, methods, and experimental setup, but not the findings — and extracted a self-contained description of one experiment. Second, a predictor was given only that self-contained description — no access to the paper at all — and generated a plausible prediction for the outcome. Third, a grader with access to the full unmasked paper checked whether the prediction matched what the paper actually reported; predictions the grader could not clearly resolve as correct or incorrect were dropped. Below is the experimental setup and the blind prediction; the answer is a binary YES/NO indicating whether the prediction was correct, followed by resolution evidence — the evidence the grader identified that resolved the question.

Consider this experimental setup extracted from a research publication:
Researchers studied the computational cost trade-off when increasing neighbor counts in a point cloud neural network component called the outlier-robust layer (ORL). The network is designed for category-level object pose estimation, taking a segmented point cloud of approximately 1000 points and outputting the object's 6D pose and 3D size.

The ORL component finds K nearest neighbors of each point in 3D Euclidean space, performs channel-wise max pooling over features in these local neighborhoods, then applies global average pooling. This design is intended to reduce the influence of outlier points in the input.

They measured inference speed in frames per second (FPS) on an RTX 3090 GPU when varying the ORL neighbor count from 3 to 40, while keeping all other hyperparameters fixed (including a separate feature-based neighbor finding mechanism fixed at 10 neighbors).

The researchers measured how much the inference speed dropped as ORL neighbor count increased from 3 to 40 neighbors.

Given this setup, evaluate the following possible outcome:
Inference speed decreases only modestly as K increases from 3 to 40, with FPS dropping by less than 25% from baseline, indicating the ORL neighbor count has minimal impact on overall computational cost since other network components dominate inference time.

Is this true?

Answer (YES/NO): YES